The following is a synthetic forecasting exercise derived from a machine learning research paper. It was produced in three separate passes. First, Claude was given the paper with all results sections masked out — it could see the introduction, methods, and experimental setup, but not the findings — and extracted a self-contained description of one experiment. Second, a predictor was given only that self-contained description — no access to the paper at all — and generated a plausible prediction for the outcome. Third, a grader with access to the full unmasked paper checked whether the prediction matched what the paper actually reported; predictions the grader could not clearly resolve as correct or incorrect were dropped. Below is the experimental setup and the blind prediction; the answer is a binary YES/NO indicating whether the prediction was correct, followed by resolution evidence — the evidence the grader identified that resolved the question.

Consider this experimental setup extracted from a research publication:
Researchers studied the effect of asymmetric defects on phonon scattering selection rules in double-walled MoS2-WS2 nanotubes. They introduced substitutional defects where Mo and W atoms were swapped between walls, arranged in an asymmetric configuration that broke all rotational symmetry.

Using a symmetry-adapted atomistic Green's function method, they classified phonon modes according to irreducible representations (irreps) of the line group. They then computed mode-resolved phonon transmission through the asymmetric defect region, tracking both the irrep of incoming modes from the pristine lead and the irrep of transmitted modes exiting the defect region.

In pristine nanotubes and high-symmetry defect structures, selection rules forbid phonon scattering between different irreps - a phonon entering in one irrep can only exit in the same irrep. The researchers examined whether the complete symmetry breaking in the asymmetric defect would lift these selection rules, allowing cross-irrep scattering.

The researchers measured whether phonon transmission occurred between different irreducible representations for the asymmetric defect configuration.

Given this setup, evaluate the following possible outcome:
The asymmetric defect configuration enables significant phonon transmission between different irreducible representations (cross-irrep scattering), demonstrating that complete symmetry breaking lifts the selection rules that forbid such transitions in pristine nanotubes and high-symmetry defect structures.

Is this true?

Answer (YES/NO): YES